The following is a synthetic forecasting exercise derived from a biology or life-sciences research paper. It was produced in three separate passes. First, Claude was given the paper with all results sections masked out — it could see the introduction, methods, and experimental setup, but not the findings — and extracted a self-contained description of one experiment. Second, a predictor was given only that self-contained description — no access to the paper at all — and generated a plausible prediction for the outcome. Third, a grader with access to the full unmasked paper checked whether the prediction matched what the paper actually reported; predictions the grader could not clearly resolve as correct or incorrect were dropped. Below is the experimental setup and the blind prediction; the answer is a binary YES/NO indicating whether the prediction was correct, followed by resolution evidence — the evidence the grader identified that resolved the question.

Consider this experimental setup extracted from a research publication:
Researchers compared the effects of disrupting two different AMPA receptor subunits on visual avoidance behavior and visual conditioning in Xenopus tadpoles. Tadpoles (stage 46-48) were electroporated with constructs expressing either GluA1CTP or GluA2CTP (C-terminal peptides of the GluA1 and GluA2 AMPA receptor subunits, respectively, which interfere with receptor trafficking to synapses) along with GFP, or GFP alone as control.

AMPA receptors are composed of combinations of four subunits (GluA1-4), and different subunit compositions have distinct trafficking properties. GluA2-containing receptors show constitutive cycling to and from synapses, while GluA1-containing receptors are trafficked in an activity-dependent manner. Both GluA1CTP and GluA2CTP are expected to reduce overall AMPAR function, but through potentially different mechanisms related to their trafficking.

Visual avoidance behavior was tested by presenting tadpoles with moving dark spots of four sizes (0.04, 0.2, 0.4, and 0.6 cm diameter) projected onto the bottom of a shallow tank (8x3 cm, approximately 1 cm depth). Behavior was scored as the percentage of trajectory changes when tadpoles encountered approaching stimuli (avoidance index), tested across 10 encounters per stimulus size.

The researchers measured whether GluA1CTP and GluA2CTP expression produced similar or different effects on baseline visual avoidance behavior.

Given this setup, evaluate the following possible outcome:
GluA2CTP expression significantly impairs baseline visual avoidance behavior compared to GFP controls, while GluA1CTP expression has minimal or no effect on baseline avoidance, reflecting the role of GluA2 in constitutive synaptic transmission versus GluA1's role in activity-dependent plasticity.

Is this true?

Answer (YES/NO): NO